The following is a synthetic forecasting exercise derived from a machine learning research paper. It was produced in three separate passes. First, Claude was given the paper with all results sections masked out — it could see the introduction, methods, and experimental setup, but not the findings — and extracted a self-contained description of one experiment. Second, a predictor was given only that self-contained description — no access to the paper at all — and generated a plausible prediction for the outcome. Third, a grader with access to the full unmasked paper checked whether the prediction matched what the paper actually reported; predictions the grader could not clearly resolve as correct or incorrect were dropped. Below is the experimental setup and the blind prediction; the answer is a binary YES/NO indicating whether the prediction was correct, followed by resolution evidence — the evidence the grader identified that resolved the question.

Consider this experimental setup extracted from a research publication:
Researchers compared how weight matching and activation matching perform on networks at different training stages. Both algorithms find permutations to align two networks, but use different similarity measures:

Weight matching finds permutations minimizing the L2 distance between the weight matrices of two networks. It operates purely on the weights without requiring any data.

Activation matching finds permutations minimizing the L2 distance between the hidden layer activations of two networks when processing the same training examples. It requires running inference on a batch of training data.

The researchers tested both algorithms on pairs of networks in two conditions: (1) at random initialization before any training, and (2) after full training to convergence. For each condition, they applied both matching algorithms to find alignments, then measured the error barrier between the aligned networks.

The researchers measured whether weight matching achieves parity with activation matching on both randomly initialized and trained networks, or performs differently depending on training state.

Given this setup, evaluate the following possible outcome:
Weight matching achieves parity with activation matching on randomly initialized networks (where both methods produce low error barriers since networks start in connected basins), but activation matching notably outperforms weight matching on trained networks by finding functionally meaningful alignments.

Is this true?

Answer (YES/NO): NO